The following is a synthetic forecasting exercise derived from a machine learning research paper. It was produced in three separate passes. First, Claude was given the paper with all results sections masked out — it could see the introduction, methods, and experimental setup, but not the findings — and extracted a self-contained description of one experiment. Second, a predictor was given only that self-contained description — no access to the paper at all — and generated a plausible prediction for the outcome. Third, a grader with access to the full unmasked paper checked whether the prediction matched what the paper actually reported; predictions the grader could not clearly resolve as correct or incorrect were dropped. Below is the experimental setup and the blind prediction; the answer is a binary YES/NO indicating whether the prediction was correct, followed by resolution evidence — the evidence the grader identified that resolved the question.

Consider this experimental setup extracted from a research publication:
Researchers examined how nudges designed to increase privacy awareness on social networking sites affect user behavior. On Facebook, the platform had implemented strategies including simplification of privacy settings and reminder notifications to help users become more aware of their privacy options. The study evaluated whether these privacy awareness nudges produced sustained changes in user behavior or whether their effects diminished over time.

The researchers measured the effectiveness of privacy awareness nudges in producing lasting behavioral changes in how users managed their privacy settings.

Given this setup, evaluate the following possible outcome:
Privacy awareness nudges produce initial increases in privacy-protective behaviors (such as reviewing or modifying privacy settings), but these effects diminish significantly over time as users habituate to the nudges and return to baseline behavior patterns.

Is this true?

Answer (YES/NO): NO